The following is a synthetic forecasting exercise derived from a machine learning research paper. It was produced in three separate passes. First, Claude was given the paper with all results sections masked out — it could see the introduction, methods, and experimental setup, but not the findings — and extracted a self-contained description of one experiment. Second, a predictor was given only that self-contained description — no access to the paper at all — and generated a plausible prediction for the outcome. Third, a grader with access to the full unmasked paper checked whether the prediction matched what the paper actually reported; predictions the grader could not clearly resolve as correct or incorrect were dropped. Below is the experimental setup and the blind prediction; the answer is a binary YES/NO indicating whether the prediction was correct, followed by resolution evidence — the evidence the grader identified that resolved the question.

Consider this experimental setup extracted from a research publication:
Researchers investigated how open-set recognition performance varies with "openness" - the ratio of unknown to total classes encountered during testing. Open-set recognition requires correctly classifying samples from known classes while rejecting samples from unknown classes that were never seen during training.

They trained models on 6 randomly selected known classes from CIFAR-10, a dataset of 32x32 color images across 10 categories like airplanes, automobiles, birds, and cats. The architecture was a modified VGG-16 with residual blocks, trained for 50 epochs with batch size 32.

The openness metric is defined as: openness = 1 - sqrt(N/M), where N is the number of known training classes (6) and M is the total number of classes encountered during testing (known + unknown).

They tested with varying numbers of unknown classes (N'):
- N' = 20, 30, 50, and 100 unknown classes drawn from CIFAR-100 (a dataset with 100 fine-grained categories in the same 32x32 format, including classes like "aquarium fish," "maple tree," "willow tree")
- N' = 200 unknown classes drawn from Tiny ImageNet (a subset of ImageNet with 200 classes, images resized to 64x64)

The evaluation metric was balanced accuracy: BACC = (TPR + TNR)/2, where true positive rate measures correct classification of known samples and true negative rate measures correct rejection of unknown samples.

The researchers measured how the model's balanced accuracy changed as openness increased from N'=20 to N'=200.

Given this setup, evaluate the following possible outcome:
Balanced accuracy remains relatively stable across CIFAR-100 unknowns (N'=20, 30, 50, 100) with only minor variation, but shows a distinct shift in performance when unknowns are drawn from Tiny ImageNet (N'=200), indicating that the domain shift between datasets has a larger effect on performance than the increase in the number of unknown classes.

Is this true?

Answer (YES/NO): NO